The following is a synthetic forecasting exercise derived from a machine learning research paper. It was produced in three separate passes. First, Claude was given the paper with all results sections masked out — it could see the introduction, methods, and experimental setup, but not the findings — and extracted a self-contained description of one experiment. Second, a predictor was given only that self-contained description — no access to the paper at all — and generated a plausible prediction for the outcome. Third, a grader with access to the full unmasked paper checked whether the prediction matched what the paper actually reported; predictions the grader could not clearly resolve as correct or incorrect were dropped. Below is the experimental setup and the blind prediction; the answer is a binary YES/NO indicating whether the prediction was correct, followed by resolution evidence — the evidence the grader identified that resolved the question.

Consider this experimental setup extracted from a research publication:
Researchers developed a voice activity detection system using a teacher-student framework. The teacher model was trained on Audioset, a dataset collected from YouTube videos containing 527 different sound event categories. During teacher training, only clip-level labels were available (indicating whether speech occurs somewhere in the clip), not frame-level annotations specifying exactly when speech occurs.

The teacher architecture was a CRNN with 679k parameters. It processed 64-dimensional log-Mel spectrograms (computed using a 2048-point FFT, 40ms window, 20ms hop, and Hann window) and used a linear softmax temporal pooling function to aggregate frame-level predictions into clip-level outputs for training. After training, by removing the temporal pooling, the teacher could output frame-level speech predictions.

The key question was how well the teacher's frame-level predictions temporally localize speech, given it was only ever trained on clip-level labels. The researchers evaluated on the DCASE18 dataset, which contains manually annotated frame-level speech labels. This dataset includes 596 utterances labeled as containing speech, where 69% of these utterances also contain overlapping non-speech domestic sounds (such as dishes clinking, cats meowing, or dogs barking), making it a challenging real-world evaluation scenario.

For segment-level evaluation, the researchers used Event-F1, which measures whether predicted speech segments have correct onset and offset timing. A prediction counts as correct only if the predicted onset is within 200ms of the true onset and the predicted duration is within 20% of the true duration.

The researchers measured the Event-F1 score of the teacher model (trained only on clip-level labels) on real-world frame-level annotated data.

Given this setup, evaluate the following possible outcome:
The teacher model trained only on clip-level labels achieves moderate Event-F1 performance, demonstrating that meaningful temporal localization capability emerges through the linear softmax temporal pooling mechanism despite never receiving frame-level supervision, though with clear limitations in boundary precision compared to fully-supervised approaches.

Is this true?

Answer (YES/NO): NO